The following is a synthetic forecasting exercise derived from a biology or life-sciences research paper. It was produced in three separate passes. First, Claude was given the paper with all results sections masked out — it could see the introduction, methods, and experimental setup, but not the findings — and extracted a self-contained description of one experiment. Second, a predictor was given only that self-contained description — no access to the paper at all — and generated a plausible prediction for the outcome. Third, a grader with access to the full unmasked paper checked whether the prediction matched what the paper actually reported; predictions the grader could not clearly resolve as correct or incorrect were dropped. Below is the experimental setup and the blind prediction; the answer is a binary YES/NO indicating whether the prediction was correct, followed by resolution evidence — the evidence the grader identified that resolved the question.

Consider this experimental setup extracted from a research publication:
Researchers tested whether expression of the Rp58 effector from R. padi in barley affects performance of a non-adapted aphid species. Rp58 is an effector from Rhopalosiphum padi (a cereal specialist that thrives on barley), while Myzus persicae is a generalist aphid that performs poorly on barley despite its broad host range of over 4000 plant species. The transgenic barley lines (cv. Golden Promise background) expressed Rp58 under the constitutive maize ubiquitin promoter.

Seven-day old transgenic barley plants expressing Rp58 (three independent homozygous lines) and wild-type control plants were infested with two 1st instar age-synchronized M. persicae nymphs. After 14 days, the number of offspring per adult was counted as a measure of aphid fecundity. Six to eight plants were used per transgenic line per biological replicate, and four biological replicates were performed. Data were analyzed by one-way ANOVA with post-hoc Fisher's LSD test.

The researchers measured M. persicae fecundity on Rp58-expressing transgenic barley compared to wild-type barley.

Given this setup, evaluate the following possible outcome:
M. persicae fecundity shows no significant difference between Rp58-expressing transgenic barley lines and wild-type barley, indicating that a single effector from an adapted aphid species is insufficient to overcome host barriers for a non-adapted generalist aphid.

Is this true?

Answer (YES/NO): YES